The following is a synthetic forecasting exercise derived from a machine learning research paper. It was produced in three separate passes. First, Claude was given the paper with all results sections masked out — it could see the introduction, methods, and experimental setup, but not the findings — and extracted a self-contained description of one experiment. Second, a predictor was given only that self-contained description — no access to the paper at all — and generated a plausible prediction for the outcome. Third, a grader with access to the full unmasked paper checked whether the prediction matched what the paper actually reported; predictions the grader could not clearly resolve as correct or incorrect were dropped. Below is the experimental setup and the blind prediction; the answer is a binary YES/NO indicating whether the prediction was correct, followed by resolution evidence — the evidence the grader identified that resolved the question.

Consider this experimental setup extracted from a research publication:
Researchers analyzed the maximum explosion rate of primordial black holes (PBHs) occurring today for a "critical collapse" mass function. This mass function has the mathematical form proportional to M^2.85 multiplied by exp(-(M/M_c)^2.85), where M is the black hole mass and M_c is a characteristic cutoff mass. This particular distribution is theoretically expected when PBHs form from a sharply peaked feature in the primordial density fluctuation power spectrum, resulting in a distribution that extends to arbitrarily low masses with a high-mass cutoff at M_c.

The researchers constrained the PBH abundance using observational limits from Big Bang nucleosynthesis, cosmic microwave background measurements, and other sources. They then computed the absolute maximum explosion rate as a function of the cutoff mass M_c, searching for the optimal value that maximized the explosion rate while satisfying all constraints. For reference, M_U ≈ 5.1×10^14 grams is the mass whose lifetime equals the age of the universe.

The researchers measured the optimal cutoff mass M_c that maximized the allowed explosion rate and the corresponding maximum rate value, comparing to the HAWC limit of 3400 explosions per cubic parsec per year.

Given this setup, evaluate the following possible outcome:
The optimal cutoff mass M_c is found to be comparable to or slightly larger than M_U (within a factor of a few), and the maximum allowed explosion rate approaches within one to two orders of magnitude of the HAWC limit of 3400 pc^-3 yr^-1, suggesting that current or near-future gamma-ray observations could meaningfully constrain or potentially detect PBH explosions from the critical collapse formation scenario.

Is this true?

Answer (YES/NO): NO